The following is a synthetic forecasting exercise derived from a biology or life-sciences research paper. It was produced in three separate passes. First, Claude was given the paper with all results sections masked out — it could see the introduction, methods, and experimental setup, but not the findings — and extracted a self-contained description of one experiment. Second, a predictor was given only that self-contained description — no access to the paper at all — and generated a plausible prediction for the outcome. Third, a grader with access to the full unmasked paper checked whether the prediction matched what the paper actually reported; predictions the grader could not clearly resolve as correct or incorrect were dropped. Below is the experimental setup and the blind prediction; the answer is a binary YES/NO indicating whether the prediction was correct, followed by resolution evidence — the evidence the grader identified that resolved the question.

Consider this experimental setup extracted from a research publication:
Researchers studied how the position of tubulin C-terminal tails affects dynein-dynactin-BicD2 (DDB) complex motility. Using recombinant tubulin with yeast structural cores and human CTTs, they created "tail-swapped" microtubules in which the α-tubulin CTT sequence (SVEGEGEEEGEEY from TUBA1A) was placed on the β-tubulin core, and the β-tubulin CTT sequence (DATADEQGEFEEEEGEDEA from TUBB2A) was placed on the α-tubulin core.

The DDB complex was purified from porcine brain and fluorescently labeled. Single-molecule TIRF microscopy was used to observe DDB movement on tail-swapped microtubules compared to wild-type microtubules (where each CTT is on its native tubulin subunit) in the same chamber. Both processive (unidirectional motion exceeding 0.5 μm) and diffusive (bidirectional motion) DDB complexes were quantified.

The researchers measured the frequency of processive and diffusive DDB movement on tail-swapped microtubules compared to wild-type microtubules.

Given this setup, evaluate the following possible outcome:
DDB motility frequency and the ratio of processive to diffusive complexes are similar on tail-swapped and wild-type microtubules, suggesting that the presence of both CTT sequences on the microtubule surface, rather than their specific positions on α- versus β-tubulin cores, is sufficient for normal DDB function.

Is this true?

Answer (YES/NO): NO